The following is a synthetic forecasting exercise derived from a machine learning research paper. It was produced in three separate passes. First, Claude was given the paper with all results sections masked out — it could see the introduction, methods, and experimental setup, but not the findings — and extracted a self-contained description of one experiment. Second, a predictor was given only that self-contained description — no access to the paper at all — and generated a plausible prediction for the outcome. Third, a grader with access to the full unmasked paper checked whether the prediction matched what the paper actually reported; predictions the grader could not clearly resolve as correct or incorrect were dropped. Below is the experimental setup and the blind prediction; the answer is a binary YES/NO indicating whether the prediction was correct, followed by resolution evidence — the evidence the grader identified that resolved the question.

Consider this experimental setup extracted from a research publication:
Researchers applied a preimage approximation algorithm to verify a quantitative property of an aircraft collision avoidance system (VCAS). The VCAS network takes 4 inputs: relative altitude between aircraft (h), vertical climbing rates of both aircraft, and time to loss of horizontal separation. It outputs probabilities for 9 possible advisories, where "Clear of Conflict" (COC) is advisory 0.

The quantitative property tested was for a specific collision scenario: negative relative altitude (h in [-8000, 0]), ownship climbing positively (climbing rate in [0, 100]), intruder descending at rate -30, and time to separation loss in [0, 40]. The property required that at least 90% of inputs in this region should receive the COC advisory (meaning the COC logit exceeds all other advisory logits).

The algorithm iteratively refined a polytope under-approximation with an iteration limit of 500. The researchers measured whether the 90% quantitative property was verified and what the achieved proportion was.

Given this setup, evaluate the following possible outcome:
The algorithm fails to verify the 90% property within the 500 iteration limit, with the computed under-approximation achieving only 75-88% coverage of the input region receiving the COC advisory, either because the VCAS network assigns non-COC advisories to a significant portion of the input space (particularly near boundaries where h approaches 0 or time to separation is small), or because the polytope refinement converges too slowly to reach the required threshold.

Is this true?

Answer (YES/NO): NO